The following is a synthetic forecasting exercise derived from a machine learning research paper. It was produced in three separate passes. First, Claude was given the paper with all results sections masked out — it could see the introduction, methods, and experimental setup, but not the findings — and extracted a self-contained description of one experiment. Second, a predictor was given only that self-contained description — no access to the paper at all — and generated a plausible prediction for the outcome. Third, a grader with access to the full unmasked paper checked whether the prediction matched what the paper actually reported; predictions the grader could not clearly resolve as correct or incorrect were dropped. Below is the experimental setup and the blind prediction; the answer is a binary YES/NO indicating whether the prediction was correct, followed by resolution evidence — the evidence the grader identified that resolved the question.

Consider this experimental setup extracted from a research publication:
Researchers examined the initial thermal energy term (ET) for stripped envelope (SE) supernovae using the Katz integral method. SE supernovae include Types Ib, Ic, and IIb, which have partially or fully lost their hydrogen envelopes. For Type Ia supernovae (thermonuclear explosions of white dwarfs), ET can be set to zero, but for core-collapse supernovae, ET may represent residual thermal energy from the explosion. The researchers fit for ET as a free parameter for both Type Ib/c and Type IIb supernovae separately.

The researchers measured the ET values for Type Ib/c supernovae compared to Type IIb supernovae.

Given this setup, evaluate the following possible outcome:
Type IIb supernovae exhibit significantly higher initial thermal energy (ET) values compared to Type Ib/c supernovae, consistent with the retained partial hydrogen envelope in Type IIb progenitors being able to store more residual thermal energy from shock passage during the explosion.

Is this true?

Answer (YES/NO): NO